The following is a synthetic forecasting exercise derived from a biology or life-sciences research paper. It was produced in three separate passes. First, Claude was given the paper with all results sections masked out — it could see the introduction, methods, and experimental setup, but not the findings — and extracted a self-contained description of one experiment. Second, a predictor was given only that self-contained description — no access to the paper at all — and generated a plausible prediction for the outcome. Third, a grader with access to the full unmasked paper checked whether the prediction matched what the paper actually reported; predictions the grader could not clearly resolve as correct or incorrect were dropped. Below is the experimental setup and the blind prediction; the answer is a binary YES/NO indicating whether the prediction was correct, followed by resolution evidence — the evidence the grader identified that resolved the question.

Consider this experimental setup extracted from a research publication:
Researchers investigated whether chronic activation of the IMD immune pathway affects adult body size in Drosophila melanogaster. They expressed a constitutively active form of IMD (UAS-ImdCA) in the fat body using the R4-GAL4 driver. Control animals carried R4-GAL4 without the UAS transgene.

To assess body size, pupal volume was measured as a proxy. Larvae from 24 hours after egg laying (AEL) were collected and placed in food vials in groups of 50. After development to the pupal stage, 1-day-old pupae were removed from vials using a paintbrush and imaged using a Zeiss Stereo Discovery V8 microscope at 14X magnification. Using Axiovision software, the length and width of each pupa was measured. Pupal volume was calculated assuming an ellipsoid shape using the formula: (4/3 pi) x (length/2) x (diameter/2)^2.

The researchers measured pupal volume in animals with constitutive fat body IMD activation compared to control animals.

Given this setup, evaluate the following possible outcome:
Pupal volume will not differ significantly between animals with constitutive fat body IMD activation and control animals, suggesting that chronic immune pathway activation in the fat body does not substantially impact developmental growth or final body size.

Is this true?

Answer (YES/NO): NO